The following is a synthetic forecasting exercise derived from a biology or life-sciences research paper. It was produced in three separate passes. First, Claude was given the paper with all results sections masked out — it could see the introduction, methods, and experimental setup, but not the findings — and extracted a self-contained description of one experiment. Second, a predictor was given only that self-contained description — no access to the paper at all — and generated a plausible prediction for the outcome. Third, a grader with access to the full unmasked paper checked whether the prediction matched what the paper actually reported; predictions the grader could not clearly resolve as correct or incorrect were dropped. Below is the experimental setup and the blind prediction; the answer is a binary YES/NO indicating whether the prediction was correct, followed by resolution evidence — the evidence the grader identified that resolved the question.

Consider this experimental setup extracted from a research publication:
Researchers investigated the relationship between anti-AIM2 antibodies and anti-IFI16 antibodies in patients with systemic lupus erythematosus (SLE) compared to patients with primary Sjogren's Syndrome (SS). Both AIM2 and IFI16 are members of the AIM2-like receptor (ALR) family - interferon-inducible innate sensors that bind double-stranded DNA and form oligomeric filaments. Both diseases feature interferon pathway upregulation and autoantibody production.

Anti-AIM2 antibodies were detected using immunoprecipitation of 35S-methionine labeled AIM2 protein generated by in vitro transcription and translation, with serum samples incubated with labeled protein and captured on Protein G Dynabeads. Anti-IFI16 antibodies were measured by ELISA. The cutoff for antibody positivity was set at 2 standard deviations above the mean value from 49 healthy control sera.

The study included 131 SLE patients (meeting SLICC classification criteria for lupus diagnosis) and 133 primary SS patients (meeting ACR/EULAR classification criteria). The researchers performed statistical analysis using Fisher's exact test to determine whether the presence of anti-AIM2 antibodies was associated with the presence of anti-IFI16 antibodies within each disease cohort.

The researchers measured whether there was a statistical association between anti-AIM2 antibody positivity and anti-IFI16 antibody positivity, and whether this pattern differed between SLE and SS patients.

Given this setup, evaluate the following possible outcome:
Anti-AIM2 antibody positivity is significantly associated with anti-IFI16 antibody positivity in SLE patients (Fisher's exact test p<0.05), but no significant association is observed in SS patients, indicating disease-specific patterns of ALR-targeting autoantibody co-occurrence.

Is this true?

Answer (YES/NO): YES